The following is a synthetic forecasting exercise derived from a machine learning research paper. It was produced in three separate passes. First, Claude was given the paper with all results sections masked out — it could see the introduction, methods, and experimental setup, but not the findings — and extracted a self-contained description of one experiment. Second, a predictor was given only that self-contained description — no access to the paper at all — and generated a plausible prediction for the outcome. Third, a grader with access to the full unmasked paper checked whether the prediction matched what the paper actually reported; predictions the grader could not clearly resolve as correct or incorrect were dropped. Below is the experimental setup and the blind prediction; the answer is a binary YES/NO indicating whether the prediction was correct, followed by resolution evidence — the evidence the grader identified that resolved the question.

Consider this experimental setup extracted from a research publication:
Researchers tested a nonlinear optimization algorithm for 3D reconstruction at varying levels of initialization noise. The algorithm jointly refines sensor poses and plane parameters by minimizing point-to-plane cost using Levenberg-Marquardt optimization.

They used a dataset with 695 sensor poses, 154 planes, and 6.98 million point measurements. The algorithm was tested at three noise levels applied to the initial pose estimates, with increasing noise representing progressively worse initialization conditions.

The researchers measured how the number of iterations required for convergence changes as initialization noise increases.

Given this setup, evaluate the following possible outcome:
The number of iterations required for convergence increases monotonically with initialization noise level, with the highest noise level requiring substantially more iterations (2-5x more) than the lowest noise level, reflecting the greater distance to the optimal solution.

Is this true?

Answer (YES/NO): YES